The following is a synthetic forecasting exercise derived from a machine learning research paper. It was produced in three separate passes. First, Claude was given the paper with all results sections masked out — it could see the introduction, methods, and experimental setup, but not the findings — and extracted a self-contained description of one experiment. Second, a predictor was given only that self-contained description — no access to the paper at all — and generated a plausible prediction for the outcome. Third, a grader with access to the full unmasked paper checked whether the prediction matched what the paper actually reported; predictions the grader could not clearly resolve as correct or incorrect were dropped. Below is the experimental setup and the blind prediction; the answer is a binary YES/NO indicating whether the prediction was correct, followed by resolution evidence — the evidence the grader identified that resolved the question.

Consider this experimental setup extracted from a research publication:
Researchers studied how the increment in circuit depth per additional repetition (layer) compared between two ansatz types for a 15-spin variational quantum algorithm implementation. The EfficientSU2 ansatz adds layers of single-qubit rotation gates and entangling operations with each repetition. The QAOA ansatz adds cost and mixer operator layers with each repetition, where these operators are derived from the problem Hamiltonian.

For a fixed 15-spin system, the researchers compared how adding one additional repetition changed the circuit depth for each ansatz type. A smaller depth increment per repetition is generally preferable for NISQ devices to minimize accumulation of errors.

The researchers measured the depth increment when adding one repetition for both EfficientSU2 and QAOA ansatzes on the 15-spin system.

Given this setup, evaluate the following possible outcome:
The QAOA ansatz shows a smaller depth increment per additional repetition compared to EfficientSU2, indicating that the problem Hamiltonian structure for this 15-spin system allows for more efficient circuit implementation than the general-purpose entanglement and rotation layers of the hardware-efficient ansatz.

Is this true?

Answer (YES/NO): NO